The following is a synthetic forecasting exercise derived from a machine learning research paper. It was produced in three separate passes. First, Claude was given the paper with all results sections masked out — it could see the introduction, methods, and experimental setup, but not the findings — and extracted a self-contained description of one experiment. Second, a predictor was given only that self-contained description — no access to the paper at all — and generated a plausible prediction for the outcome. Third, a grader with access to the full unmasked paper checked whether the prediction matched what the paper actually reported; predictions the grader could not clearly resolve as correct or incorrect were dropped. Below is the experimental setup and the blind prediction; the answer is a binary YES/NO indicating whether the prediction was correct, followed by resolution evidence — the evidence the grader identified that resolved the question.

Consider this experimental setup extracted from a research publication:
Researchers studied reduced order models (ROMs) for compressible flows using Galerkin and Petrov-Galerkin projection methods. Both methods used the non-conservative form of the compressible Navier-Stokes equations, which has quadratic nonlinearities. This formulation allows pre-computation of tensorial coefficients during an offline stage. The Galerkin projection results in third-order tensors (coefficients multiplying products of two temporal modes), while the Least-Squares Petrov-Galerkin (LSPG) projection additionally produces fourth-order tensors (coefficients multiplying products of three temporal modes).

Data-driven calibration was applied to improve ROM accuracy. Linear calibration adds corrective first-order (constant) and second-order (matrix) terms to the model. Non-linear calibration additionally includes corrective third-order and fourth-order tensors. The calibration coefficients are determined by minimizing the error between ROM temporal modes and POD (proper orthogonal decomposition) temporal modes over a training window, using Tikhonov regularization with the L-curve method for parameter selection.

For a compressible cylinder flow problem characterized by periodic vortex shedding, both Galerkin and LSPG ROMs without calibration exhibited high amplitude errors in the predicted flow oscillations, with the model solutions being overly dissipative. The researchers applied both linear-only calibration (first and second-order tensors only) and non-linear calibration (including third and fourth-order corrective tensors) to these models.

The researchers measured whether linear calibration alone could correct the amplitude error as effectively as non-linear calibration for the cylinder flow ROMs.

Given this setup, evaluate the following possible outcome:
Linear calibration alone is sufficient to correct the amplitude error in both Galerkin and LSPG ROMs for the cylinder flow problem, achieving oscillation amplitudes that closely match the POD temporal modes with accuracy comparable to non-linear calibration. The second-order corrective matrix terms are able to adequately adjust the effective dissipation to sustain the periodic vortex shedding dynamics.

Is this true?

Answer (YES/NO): YES